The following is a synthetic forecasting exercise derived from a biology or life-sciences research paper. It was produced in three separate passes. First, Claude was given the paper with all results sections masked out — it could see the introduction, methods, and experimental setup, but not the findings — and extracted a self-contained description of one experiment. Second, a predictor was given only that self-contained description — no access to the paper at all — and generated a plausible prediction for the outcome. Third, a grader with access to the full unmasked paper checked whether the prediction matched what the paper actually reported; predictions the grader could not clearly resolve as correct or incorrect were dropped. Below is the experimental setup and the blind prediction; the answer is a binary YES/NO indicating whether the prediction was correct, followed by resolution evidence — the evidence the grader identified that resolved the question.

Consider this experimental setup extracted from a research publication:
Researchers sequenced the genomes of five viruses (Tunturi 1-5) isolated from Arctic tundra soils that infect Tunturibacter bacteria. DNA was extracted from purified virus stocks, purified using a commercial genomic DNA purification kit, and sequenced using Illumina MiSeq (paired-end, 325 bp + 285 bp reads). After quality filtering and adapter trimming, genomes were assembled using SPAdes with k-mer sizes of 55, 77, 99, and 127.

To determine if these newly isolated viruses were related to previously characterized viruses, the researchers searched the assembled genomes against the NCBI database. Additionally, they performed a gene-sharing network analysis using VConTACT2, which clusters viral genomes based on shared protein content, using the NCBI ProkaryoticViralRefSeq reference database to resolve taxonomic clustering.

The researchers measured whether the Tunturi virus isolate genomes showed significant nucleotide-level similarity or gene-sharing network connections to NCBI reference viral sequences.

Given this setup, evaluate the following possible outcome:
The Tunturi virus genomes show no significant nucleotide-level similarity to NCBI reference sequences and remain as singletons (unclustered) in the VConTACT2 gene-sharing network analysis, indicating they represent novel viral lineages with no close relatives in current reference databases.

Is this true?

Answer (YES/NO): NO